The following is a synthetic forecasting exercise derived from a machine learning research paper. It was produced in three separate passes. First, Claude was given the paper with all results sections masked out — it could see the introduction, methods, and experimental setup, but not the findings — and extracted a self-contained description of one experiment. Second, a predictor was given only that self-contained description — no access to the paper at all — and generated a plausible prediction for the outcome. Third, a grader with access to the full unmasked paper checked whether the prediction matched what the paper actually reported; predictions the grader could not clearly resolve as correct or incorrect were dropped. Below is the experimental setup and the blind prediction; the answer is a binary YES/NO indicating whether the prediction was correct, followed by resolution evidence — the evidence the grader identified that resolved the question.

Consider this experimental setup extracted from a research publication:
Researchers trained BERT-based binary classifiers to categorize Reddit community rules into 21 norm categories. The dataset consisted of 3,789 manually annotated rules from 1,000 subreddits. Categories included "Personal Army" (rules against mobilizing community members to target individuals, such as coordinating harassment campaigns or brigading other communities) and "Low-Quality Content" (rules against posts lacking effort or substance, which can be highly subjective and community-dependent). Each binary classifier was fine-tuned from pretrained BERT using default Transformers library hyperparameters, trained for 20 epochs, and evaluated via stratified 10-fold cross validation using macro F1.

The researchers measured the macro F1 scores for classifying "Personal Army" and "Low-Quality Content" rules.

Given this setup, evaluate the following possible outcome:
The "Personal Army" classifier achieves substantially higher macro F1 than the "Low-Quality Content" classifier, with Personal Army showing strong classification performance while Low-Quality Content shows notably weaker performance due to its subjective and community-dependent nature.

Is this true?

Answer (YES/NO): NO